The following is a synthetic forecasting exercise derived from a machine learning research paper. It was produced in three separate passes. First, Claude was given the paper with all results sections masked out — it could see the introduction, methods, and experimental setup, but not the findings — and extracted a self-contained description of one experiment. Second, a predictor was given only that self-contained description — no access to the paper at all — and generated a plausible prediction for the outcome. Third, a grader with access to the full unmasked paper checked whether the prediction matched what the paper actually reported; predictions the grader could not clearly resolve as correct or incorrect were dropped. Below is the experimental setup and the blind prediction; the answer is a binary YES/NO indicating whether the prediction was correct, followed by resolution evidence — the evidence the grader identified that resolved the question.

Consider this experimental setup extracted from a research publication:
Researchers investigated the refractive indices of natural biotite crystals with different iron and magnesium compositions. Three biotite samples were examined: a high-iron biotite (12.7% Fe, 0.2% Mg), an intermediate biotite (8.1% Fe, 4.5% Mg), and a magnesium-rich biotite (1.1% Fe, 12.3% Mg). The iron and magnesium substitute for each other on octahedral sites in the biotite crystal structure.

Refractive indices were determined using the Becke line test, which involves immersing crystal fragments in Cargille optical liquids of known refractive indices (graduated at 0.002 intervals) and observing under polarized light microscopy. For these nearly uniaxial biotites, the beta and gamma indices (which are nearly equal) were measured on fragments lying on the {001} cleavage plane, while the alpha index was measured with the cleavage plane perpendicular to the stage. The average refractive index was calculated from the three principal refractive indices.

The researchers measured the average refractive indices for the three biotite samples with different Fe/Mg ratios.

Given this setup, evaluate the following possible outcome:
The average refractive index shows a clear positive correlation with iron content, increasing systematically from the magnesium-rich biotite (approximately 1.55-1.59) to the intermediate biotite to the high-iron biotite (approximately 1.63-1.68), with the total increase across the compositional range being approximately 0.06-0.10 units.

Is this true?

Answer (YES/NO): NO